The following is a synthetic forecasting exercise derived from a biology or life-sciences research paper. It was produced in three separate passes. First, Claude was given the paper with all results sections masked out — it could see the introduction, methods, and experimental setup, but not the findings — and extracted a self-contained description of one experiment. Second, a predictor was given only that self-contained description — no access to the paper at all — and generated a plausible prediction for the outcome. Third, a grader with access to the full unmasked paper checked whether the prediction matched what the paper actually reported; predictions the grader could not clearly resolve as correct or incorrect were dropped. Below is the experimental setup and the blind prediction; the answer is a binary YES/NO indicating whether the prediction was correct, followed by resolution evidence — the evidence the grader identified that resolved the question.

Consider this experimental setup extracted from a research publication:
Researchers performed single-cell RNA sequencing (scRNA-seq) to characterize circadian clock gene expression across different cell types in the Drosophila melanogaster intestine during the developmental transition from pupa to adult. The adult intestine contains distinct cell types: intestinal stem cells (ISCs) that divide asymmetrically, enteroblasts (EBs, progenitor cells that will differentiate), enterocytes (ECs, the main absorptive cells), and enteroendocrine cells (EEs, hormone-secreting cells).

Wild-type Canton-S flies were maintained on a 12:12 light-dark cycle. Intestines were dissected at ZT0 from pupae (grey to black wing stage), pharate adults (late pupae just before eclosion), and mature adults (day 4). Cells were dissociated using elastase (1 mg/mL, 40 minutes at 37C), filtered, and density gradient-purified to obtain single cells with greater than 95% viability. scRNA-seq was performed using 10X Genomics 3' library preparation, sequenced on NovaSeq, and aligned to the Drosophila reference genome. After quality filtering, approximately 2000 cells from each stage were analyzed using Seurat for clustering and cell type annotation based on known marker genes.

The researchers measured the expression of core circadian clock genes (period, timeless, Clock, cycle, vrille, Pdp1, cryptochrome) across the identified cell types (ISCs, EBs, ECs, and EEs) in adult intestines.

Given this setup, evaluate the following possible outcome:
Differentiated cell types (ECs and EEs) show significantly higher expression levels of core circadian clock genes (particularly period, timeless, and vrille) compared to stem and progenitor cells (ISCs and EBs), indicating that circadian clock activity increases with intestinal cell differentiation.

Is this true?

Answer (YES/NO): NO